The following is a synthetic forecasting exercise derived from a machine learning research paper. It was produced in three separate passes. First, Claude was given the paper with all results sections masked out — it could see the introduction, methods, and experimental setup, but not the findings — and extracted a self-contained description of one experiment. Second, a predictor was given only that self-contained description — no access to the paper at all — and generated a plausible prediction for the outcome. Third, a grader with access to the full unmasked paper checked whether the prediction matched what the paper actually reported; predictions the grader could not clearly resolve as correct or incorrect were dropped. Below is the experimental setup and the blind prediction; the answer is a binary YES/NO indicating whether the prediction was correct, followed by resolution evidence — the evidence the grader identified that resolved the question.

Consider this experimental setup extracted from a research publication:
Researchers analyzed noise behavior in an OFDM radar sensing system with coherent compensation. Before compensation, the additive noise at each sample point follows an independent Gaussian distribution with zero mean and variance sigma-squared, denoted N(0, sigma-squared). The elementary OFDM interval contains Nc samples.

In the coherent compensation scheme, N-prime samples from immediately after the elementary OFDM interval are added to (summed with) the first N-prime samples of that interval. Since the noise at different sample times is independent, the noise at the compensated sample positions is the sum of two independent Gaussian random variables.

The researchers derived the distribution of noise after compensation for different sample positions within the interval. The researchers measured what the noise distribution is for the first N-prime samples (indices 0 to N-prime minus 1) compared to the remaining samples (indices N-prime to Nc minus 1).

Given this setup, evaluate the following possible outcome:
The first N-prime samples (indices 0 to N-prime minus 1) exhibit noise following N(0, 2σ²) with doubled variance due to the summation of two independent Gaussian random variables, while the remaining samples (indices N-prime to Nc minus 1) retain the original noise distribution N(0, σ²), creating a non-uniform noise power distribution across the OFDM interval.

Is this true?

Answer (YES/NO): YES